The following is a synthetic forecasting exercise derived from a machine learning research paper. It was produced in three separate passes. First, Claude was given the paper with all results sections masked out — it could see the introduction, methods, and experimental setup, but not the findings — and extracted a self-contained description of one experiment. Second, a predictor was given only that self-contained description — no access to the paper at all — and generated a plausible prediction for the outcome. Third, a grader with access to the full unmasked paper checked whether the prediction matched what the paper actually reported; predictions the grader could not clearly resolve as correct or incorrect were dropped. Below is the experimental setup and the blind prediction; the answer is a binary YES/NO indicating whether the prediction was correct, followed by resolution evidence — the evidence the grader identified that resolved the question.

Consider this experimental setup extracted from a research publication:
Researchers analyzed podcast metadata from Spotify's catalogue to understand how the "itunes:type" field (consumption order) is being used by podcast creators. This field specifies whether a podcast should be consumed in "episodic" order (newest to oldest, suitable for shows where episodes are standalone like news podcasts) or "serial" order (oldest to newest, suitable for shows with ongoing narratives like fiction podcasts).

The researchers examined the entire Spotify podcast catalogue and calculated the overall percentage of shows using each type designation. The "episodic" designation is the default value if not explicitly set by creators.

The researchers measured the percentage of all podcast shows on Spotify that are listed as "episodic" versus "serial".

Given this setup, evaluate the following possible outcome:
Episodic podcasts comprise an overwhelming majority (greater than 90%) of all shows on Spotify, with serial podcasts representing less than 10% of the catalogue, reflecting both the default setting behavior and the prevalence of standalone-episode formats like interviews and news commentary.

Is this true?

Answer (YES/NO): YES